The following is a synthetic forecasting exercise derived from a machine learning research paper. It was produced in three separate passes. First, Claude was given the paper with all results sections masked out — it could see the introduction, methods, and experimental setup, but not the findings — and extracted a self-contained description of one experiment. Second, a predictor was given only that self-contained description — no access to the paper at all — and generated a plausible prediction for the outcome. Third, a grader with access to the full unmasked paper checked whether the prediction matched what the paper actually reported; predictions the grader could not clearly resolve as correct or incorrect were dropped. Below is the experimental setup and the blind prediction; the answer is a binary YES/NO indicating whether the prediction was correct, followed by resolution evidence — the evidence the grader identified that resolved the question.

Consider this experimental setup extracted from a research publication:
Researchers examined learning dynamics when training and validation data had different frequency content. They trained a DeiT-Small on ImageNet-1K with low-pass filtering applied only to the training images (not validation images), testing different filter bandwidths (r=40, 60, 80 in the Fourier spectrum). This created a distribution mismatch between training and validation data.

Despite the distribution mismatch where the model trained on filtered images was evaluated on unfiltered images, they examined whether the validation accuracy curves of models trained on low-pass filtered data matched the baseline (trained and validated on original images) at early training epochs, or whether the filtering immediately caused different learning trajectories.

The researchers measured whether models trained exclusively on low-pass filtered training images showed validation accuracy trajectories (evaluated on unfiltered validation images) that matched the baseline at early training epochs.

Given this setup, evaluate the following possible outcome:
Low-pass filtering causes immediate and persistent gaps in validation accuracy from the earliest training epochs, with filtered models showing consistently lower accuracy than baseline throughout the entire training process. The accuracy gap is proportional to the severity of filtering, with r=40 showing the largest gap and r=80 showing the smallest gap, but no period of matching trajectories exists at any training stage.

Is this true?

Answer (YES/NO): NO